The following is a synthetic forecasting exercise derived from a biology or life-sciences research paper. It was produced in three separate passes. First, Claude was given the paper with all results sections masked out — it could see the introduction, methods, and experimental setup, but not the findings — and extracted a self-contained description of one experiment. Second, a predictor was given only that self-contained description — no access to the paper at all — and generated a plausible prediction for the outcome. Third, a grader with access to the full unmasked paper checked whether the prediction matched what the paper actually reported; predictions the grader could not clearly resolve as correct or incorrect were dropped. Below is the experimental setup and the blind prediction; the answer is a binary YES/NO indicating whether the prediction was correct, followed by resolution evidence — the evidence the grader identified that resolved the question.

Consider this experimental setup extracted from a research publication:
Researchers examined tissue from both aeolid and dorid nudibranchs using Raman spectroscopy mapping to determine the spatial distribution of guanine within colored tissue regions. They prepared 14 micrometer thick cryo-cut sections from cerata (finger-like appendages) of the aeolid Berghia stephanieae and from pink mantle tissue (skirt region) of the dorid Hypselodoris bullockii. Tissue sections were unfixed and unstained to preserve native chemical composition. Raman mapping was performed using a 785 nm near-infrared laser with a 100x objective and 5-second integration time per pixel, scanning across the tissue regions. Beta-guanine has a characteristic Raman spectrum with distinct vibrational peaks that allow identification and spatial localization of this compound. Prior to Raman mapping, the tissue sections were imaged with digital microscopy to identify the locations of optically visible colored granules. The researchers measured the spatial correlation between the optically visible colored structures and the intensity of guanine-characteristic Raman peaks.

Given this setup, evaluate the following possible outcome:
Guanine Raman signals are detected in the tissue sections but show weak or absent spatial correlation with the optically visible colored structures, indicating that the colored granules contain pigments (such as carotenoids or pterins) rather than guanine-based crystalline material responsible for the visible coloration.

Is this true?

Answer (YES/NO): NO